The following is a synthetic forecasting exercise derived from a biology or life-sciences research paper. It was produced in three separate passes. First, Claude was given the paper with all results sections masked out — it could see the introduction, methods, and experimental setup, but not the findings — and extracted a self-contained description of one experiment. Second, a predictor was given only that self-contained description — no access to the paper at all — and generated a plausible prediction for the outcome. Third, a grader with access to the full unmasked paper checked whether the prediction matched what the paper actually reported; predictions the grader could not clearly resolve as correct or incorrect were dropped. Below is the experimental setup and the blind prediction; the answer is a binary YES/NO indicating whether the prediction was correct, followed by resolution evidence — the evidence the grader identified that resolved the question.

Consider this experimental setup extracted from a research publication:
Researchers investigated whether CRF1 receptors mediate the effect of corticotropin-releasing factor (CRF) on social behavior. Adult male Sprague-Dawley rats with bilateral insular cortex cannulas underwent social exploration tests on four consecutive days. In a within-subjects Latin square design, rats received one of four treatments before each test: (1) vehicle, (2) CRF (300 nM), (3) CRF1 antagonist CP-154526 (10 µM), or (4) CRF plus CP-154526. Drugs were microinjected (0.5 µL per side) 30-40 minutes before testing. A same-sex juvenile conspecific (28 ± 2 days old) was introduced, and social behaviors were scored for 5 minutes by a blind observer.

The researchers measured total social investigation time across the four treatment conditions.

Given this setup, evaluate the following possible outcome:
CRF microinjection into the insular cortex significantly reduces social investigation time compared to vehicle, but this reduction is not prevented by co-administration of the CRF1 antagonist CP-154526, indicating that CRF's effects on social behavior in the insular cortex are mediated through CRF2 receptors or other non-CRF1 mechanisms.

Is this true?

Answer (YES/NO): NO